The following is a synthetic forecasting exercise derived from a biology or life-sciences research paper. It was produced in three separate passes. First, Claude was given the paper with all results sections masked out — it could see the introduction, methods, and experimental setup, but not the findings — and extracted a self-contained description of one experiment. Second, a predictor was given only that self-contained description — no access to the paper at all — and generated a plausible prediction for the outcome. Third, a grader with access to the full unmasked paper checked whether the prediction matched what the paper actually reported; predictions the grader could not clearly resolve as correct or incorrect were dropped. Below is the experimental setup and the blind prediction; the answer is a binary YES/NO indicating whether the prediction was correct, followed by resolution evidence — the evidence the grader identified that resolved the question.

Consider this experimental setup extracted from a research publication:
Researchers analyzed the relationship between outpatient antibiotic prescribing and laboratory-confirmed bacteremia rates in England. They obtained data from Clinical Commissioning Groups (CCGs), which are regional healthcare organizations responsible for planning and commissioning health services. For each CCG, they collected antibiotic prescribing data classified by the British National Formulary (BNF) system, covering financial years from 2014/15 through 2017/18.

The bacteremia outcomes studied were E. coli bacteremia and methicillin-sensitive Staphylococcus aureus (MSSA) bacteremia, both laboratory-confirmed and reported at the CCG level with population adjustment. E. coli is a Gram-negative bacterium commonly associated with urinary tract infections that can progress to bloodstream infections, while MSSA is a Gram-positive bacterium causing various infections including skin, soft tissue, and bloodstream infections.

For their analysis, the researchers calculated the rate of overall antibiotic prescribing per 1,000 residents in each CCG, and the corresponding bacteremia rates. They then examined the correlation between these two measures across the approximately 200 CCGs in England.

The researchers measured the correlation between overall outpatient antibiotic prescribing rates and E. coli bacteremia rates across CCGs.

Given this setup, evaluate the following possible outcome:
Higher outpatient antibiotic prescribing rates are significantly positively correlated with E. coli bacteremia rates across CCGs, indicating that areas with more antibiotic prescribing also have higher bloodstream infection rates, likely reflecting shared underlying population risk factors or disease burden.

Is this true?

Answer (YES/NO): YES